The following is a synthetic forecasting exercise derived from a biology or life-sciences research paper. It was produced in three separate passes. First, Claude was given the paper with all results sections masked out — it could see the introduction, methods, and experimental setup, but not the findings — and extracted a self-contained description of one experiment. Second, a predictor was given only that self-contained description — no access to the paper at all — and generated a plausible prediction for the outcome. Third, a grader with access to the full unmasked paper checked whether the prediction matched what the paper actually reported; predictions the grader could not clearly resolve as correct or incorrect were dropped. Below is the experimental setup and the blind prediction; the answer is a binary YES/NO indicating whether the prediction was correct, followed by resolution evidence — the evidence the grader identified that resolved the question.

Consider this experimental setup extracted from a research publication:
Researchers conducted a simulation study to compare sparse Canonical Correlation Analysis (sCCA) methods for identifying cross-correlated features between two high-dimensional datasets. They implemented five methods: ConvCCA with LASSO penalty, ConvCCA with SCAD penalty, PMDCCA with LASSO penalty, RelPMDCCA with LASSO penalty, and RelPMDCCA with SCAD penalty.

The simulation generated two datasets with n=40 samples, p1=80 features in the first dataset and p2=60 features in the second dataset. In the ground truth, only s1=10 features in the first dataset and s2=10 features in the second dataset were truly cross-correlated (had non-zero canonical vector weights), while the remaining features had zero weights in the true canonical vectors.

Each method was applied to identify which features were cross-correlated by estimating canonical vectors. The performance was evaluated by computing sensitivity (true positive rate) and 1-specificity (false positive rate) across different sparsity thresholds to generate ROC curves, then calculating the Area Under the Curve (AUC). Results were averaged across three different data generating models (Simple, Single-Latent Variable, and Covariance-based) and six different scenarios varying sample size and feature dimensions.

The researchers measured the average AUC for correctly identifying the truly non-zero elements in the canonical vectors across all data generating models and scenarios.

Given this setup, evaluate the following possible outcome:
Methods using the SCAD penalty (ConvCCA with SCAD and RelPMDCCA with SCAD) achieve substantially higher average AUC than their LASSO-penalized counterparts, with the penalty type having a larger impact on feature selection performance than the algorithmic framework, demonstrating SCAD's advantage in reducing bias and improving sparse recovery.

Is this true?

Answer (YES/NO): NO